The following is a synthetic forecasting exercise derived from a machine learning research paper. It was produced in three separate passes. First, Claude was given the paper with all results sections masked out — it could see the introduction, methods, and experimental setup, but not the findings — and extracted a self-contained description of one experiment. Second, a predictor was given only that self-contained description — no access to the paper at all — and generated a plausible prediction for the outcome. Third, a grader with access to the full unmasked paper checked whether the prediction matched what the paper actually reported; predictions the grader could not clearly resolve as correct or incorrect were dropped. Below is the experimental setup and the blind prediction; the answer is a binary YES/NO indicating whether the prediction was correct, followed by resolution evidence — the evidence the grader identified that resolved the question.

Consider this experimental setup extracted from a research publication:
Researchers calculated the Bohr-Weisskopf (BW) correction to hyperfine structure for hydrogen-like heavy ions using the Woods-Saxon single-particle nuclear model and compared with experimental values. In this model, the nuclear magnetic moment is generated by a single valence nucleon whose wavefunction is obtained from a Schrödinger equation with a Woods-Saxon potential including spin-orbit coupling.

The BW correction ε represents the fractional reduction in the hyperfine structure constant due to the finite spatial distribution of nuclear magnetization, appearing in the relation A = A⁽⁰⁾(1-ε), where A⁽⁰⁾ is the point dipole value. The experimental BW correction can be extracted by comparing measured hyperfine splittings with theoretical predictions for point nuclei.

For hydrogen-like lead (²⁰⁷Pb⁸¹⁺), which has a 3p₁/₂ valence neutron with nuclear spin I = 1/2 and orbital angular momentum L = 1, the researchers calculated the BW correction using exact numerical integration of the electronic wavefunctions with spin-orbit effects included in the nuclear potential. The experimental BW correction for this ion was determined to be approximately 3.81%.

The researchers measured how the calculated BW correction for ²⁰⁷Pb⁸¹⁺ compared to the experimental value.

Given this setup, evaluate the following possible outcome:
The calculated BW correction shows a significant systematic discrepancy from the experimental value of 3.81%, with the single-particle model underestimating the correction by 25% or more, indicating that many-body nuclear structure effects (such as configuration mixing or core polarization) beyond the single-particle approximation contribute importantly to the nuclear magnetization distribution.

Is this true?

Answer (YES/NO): NO